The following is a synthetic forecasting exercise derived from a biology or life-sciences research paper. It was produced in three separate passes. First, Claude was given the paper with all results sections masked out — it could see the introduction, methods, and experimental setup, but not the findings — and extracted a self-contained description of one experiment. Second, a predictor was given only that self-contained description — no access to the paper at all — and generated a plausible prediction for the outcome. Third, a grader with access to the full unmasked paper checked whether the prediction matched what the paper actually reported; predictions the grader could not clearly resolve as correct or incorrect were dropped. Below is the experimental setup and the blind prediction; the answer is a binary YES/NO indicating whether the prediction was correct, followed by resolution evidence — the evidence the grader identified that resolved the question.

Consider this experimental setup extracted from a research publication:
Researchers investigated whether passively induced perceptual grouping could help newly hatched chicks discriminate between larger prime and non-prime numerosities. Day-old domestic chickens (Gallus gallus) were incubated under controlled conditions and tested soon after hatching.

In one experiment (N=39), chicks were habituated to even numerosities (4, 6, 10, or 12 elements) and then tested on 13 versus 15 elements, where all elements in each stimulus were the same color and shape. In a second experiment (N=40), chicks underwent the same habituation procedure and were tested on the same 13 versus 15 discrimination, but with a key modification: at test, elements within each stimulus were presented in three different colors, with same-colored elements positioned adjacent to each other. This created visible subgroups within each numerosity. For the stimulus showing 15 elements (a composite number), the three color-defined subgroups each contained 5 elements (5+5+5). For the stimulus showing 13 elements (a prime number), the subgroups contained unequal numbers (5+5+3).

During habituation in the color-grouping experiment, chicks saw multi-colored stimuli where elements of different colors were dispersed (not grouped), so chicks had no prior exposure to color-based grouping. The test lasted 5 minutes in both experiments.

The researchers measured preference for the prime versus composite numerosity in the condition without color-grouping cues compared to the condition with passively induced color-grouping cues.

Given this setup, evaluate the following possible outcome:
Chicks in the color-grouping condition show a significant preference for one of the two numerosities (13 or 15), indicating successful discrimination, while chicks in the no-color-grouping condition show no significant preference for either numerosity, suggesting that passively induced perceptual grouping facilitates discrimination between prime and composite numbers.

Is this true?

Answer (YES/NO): YES